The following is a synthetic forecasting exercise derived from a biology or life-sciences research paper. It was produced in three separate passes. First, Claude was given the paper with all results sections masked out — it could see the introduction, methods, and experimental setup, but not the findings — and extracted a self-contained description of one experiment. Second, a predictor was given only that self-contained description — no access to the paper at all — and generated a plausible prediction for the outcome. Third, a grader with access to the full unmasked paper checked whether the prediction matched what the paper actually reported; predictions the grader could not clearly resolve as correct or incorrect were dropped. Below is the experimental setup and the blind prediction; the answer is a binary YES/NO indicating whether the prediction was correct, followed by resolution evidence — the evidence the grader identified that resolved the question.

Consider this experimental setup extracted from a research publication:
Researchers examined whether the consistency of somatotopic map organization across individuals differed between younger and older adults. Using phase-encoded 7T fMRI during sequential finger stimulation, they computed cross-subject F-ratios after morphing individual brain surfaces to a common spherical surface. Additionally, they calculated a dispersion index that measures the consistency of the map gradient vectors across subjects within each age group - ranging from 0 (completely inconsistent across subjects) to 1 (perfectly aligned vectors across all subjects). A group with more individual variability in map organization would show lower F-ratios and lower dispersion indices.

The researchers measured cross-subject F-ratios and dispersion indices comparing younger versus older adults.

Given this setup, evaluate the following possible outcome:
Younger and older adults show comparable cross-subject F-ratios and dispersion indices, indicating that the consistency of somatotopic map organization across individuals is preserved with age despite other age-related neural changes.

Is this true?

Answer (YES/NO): NO